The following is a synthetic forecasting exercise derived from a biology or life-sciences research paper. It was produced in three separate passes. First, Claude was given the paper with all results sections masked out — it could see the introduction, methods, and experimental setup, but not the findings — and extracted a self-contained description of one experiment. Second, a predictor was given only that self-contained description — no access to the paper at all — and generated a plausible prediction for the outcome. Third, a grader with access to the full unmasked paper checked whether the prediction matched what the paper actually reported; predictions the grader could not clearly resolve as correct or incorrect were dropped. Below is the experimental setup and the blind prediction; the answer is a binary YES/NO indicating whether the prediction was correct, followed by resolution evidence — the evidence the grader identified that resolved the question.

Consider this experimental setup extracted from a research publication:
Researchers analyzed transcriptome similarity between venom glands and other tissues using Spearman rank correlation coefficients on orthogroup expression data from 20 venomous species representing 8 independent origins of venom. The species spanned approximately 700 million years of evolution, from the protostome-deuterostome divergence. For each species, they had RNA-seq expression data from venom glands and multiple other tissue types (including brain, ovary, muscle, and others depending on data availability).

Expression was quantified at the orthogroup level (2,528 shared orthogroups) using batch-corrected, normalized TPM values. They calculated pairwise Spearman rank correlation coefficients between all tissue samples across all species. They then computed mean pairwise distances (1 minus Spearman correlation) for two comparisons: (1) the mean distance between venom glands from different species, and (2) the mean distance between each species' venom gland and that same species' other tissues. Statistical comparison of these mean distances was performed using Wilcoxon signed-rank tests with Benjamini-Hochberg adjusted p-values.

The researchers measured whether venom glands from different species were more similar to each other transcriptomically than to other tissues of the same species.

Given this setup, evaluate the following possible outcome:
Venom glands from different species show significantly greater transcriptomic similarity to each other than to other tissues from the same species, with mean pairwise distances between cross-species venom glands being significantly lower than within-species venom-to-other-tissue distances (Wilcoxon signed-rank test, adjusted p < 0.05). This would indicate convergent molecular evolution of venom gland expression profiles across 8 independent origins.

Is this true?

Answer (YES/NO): NO